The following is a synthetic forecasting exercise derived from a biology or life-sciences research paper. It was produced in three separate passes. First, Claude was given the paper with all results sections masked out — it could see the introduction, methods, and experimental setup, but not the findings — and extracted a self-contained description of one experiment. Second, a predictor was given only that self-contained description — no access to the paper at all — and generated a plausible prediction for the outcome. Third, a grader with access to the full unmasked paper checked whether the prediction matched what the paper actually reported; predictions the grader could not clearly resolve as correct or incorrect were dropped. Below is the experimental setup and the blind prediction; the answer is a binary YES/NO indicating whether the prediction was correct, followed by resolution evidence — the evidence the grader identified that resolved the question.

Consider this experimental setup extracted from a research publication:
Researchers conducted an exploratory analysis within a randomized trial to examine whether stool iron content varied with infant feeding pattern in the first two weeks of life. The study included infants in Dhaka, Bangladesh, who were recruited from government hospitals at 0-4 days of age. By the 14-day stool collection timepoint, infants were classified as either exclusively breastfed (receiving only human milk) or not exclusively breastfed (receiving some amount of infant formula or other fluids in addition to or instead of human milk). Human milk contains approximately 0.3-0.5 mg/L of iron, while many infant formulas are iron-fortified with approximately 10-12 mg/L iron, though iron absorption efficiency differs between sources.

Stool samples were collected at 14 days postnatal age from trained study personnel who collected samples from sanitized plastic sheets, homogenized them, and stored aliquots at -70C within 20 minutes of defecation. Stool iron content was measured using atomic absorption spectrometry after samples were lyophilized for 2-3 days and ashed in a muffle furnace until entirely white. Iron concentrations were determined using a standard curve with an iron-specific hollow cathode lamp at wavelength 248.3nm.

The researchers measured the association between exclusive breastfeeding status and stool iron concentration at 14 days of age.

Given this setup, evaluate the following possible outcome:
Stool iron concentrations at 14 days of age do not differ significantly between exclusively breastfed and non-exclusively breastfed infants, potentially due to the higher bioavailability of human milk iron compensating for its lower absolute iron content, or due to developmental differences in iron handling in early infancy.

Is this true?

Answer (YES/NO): NO